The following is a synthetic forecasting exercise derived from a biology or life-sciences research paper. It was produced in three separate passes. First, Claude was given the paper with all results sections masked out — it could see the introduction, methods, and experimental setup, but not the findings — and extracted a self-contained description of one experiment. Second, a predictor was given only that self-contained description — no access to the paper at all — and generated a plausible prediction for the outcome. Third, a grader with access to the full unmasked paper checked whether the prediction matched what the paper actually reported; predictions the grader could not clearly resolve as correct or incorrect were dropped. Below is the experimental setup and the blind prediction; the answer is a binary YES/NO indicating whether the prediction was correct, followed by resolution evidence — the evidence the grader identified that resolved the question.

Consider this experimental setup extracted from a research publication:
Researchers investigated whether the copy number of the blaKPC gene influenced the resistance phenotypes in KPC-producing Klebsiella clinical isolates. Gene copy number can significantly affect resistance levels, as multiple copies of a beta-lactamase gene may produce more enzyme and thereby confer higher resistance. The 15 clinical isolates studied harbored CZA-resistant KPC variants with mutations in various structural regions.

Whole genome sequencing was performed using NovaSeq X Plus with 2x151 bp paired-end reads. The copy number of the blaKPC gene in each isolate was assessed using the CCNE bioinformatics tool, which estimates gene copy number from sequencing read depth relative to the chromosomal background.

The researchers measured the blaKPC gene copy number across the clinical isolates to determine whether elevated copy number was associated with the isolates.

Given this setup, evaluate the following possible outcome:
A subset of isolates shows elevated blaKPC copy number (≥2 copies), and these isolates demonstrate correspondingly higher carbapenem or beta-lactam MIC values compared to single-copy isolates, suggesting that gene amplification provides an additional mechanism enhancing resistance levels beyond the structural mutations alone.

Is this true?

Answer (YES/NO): NO